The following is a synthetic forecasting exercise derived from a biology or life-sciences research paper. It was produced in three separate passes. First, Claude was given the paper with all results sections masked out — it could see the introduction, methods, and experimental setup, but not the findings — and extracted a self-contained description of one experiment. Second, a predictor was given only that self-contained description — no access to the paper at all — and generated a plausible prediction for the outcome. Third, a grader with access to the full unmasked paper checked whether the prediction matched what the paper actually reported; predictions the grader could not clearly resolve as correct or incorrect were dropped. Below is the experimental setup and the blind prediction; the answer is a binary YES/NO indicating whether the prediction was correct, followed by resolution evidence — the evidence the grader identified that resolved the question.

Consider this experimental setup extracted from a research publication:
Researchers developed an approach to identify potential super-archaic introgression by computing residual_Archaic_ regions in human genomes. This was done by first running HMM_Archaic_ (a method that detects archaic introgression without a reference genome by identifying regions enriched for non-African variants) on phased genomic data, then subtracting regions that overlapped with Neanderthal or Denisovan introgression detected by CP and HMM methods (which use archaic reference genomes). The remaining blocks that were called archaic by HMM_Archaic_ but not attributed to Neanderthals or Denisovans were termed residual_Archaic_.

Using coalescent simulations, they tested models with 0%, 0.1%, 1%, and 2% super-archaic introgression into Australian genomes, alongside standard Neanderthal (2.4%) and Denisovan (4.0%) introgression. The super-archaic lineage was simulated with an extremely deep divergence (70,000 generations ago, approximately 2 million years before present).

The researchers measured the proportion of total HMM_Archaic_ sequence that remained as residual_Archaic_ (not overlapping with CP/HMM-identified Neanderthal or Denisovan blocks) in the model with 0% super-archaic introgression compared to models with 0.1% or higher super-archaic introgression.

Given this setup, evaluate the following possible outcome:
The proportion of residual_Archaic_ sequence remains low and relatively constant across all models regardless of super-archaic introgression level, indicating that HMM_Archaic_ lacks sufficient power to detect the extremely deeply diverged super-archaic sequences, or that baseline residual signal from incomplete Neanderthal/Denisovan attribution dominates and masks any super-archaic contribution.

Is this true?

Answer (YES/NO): NO